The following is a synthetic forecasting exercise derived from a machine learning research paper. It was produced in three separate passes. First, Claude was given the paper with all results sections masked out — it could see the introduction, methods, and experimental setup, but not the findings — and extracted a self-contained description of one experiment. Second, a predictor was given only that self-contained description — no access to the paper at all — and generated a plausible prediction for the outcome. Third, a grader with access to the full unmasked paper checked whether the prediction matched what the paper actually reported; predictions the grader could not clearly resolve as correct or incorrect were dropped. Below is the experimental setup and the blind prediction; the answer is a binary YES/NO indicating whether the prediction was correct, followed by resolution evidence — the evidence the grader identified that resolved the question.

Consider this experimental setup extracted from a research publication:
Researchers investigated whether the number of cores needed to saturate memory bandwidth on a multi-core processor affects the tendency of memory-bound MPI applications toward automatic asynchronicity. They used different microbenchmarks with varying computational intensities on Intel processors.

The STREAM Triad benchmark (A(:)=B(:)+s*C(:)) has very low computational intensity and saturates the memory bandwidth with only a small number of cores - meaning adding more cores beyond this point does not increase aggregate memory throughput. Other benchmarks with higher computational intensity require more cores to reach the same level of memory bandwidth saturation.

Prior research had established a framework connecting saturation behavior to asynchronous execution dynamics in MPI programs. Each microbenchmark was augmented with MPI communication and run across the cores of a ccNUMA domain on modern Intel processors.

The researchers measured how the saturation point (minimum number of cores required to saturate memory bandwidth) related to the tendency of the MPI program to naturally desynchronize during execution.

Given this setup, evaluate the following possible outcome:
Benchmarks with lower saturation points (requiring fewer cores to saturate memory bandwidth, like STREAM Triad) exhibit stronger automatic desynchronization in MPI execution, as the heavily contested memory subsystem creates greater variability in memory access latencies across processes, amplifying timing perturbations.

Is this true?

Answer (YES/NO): YES